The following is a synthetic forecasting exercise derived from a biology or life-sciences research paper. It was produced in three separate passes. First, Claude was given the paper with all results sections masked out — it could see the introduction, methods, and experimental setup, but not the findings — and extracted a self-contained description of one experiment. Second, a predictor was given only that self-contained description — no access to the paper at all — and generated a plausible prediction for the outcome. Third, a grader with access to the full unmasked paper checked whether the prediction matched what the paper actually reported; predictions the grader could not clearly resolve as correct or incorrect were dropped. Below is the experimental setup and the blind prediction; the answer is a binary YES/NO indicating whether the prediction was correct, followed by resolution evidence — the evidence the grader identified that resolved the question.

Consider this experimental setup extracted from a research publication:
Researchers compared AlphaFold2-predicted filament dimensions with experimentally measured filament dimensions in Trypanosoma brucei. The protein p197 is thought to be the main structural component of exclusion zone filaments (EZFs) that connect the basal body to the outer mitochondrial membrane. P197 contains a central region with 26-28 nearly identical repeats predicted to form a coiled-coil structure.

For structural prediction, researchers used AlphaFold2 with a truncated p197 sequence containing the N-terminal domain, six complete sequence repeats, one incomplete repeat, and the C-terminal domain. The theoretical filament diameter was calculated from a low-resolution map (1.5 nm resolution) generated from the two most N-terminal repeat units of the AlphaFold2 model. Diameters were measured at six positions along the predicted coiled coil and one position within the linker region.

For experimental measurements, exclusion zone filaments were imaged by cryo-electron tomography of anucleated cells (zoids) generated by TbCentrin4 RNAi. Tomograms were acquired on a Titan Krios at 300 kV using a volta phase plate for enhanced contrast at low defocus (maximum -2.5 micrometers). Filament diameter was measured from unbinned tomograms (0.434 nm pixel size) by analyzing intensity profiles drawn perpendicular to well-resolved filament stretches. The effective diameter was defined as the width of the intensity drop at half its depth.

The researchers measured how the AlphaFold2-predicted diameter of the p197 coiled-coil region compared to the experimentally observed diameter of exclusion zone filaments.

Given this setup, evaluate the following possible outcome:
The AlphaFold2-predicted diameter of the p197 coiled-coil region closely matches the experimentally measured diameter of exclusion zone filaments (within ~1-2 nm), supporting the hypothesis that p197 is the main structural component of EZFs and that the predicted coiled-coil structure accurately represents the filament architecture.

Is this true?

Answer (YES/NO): NO